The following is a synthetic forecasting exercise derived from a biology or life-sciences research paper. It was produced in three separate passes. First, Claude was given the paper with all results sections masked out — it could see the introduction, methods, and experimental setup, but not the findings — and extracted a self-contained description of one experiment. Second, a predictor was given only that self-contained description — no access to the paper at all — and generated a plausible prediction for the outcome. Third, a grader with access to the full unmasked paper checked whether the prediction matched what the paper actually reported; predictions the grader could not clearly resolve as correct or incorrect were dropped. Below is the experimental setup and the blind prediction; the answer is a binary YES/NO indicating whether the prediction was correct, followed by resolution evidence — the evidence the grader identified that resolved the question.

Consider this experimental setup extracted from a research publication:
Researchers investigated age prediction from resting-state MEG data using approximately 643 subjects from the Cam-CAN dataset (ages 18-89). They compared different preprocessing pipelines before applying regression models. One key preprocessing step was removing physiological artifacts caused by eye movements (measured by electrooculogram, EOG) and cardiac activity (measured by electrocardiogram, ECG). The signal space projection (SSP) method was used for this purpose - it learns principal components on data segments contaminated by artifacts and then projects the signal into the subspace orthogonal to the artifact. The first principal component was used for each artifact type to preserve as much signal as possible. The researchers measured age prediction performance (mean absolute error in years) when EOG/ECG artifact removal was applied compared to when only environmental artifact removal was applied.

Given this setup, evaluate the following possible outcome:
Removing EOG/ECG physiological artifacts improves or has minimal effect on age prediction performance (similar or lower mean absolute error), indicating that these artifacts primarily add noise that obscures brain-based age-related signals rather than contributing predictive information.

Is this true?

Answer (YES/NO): NO